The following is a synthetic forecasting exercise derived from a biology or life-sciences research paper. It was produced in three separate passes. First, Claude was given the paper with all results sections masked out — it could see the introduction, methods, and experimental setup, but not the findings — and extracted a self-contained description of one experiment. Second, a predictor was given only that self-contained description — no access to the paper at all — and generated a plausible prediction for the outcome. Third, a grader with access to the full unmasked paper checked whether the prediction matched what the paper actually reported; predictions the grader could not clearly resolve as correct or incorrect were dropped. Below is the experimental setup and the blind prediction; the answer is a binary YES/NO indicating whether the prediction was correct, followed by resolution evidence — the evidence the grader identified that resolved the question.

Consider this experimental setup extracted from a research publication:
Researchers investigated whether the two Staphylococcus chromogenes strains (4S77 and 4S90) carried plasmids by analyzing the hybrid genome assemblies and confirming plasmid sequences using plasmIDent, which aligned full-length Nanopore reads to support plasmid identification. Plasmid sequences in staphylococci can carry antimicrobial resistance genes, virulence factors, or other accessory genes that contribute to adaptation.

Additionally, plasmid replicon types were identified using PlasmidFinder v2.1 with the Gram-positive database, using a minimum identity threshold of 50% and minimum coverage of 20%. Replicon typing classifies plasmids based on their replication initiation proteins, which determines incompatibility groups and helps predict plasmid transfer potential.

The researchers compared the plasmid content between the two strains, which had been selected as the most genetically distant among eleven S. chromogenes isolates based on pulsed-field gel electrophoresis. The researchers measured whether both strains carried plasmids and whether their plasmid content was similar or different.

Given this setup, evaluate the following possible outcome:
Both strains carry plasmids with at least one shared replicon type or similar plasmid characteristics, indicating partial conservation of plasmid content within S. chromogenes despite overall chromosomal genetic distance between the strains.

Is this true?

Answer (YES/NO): YES